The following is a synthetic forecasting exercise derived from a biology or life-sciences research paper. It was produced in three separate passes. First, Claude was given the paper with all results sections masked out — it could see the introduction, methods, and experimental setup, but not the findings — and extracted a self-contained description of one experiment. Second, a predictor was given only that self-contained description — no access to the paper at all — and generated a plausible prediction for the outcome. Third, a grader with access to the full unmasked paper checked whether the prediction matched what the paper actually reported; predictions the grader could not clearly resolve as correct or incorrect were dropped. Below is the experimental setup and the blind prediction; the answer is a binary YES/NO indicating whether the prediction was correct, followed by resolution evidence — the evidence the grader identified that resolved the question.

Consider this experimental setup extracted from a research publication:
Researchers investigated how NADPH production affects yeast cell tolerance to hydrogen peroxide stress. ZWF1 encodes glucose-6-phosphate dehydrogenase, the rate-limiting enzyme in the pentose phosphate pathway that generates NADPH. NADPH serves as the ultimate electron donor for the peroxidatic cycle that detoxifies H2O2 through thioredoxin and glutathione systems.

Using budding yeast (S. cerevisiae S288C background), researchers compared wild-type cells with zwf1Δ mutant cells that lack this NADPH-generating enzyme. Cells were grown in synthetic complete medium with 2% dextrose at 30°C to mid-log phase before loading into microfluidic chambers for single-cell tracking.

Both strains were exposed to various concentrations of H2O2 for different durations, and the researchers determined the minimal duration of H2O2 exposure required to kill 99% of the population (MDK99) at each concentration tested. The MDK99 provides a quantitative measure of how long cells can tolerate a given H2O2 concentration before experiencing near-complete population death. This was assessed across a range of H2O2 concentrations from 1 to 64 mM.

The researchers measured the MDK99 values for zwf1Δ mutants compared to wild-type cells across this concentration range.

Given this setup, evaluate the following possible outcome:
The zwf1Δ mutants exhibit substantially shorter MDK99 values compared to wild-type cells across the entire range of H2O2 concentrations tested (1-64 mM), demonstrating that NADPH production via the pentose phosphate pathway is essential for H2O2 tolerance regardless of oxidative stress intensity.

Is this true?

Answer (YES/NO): NO